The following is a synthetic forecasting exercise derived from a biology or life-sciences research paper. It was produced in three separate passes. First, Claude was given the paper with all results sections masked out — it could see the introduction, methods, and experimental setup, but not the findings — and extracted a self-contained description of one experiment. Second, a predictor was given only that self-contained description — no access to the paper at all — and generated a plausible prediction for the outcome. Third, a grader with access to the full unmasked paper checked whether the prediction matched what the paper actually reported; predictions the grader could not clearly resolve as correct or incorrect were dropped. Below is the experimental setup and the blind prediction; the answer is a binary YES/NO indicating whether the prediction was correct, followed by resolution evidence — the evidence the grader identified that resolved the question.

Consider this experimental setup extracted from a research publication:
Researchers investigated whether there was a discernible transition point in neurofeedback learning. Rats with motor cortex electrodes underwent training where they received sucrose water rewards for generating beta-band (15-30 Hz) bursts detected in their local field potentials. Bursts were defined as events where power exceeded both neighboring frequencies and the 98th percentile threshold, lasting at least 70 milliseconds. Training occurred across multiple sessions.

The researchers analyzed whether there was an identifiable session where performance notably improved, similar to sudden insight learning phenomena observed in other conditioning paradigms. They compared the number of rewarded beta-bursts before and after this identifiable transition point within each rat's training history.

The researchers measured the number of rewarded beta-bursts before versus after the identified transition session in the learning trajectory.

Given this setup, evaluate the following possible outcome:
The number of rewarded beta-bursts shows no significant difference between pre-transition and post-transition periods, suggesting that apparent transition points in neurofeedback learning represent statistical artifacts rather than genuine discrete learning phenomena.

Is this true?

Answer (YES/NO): NO